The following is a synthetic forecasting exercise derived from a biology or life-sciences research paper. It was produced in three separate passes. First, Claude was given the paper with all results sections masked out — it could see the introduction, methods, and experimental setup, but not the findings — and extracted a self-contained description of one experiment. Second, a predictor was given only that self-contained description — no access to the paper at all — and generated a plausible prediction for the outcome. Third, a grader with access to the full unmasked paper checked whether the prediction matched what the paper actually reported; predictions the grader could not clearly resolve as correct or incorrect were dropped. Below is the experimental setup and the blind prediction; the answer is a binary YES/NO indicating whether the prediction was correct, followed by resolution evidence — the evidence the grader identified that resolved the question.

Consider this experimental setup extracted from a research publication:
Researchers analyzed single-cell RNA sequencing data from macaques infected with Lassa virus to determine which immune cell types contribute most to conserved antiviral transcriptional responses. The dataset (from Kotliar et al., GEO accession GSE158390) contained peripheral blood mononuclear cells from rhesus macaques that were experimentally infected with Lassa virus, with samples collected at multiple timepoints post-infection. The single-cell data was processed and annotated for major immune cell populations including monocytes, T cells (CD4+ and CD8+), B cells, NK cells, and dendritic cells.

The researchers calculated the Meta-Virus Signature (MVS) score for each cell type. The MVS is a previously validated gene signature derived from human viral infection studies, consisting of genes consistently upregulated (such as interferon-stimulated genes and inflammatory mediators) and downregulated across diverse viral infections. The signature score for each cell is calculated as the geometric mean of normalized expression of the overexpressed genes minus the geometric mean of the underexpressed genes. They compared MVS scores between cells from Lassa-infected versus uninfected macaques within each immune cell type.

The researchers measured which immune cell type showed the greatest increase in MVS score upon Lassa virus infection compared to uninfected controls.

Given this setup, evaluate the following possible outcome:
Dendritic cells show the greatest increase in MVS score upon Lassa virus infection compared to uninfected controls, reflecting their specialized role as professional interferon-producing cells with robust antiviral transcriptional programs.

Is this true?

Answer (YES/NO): NO